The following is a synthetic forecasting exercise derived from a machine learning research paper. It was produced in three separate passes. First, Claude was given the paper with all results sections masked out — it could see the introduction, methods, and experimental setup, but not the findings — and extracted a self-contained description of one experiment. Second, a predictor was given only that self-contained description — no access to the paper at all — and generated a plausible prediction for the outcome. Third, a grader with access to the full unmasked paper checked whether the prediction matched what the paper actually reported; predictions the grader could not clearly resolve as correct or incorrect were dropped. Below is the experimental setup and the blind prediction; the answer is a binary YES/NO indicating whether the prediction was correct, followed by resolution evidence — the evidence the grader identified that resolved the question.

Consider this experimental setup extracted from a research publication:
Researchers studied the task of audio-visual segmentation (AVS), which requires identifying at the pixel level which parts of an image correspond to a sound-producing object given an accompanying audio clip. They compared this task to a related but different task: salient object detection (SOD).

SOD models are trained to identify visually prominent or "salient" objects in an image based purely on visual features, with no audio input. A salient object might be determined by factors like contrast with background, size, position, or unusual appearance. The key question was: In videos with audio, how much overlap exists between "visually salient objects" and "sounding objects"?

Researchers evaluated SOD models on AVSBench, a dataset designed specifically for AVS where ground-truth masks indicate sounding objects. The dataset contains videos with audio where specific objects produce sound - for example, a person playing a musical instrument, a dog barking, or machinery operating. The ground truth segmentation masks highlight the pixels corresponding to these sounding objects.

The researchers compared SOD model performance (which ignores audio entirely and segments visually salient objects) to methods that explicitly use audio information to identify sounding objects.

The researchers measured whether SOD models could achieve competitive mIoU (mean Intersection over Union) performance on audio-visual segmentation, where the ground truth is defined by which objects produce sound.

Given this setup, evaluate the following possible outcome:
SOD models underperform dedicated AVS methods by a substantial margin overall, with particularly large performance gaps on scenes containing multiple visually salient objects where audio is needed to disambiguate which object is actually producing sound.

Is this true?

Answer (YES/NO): YES